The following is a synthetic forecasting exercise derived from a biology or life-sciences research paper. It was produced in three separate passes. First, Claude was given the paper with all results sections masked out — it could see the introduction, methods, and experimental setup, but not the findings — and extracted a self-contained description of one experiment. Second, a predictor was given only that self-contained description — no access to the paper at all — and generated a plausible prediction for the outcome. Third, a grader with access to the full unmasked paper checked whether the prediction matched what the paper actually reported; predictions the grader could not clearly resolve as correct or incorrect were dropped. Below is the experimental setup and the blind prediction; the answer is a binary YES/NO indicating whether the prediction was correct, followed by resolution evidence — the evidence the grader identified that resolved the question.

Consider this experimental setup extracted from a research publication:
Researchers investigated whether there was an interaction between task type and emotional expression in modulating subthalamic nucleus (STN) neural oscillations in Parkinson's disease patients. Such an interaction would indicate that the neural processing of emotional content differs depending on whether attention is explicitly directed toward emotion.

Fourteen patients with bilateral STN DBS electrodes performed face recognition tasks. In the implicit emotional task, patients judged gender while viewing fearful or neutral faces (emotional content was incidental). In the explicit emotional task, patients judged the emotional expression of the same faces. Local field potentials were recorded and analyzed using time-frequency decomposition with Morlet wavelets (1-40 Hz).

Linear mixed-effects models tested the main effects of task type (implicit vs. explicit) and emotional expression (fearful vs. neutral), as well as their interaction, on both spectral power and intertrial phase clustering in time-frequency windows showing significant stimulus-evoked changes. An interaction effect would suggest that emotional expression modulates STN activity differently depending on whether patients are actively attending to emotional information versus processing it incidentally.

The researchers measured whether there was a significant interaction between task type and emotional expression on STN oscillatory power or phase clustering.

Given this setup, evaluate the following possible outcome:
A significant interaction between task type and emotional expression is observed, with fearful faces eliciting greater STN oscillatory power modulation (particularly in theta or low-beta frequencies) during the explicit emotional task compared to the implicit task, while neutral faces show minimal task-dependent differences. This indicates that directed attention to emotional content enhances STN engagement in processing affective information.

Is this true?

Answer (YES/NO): NO